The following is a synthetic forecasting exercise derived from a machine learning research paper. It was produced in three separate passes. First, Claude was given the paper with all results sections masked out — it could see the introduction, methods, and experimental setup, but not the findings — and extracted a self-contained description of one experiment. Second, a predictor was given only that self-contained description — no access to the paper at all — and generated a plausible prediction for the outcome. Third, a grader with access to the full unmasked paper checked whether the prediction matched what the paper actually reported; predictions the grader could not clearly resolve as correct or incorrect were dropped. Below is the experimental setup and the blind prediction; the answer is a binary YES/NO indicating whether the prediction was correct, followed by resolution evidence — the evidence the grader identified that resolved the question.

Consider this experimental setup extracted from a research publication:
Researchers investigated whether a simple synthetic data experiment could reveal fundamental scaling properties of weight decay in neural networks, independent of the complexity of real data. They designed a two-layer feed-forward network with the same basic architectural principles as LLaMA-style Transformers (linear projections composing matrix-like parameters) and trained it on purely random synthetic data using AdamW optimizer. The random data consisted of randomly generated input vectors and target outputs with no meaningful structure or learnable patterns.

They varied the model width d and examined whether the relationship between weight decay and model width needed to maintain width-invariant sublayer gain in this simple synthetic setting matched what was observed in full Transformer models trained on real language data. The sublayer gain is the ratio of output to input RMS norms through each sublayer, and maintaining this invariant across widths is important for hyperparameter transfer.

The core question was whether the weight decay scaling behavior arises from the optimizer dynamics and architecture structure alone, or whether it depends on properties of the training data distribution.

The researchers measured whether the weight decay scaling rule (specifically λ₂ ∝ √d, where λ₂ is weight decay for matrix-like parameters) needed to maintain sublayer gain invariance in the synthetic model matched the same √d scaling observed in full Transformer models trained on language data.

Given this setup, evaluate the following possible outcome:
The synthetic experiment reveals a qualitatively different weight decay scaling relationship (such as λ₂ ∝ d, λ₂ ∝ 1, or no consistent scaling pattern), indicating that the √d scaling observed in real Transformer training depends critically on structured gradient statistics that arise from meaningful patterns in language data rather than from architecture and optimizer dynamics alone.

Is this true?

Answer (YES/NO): NO